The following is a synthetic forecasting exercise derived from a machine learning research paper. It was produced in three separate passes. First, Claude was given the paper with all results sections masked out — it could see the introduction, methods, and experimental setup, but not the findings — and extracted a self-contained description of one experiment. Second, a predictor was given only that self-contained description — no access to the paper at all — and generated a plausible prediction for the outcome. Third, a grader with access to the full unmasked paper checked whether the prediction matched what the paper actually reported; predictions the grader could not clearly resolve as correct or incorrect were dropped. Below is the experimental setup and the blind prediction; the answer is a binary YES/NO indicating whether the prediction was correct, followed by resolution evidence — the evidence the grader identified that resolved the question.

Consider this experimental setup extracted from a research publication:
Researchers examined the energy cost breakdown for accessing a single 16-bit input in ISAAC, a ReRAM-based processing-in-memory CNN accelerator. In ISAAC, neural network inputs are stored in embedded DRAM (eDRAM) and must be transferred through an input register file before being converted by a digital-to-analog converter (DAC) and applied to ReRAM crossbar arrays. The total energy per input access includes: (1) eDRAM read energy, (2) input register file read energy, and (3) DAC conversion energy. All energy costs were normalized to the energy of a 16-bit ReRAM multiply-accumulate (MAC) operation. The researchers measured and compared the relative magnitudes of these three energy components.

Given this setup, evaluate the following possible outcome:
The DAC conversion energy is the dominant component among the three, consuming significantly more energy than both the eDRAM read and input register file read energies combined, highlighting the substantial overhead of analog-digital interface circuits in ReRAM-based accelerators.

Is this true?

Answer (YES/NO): NO